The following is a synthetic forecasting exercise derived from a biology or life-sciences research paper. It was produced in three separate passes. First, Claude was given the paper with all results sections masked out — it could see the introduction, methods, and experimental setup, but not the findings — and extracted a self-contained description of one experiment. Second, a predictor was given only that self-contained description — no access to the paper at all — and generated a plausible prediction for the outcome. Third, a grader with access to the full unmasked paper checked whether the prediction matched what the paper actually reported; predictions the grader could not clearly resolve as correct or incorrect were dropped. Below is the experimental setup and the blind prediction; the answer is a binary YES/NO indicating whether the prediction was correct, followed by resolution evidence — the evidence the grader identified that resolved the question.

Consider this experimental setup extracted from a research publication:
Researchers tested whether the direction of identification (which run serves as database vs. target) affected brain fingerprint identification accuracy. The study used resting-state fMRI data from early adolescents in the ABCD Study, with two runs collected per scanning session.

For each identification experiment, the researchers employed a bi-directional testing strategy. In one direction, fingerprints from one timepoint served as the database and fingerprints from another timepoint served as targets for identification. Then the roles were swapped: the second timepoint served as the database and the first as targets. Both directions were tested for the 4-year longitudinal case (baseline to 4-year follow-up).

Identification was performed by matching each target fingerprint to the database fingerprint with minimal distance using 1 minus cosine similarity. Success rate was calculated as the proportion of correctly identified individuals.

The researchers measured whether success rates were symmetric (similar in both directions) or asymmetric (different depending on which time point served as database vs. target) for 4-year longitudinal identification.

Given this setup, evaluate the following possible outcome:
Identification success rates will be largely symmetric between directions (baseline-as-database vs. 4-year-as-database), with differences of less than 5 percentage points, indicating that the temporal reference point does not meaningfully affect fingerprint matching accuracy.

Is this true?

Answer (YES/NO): YES